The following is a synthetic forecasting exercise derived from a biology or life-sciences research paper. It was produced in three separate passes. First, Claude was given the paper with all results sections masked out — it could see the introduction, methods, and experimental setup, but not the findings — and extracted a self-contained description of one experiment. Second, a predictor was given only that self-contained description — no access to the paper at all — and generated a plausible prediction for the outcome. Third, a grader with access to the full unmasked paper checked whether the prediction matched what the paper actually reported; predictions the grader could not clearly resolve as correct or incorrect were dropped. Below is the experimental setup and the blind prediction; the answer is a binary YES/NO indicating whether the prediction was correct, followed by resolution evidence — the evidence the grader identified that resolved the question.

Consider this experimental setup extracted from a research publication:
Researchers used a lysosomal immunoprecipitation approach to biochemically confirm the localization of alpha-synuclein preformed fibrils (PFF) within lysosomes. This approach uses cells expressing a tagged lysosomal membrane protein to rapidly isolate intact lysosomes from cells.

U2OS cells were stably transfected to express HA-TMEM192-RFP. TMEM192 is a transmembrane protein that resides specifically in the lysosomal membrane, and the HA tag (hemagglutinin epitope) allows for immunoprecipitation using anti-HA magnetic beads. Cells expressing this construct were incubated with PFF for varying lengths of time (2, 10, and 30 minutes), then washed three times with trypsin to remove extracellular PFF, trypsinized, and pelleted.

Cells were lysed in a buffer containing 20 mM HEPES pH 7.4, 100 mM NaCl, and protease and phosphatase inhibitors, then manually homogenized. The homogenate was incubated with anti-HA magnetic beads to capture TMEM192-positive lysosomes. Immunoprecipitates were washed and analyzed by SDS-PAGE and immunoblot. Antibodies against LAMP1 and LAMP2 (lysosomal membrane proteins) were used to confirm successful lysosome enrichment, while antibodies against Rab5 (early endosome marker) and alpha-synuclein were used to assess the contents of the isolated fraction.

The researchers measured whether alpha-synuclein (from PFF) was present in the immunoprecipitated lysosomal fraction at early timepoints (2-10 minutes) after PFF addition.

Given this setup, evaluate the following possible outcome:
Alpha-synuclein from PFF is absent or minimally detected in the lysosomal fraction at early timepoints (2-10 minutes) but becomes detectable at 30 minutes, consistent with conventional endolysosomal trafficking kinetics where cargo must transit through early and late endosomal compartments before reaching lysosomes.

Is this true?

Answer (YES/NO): NO